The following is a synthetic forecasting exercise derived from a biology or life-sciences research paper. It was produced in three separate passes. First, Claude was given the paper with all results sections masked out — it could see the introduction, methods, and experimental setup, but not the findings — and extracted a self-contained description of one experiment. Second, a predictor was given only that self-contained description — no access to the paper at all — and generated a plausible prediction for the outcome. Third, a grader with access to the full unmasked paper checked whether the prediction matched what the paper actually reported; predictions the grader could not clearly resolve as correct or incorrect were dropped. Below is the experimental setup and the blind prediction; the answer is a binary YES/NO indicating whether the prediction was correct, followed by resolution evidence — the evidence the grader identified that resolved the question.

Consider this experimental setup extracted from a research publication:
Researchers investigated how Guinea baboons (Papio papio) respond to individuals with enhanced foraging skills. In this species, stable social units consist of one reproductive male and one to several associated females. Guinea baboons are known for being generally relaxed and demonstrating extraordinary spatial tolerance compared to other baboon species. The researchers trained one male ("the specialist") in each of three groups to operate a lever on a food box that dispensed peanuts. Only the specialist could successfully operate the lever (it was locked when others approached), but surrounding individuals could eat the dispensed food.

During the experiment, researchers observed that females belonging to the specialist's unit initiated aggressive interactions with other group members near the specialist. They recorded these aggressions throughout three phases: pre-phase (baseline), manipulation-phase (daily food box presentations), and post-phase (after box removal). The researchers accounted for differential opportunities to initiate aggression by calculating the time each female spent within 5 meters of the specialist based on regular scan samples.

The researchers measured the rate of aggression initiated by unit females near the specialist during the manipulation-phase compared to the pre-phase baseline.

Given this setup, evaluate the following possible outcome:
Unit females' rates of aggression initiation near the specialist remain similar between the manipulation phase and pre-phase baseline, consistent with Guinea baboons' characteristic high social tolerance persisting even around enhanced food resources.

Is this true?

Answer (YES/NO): NO